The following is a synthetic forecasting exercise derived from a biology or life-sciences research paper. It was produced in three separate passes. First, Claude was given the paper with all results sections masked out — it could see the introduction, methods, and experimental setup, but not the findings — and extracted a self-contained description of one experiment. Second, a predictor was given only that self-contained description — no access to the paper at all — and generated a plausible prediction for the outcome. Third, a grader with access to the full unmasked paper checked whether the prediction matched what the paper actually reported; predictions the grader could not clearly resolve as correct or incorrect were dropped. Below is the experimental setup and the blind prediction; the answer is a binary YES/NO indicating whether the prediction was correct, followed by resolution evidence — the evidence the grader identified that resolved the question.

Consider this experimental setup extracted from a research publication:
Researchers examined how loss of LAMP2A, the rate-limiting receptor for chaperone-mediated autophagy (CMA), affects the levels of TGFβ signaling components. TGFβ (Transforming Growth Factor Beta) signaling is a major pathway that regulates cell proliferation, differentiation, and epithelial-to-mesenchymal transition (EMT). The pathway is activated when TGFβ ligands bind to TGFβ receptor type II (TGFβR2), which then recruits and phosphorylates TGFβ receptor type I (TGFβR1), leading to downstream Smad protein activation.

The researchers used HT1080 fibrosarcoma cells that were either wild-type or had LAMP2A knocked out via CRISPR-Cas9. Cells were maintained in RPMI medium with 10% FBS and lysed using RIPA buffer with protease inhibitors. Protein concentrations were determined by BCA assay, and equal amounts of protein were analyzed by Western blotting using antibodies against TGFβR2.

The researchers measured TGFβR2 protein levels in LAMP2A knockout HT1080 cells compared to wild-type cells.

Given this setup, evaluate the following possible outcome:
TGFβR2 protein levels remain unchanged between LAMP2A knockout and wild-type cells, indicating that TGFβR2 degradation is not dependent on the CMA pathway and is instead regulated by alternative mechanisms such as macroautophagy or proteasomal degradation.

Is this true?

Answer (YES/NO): NO